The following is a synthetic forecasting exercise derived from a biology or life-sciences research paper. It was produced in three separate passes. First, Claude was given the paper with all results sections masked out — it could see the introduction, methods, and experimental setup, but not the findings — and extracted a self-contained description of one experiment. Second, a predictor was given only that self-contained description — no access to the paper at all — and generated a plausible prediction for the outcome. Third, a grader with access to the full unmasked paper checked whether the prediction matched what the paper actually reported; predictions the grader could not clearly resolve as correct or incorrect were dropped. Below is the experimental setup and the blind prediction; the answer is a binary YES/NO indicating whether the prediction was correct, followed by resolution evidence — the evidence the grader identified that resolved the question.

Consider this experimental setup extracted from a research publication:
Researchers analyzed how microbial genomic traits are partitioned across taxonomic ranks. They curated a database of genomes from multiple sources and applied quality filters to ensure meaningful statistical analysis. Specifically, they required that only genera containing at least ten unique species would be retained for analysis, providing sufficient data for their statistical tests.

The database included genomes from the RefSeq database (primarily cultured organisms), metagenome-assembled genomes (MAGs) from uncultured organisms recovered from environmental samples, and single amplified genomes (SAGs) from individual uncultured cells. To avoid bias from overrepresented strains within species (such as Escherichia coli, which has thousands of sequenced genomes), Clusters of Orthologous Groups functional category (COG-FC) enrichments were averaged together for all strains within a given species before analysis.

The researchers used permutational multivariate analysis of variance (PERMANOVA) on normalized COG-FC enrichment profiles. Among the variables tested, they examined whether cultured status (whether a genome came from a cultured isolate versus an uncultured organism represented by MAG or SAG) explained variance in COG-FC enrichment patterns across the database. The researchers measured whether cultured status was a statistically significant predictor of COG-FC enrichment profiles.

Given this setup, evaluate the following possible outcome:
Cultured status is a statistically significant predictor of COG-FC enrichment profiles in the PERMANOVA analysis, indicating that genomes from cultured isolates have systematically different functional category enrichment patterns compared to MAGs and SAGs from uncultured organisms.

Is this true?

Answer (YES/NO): NO